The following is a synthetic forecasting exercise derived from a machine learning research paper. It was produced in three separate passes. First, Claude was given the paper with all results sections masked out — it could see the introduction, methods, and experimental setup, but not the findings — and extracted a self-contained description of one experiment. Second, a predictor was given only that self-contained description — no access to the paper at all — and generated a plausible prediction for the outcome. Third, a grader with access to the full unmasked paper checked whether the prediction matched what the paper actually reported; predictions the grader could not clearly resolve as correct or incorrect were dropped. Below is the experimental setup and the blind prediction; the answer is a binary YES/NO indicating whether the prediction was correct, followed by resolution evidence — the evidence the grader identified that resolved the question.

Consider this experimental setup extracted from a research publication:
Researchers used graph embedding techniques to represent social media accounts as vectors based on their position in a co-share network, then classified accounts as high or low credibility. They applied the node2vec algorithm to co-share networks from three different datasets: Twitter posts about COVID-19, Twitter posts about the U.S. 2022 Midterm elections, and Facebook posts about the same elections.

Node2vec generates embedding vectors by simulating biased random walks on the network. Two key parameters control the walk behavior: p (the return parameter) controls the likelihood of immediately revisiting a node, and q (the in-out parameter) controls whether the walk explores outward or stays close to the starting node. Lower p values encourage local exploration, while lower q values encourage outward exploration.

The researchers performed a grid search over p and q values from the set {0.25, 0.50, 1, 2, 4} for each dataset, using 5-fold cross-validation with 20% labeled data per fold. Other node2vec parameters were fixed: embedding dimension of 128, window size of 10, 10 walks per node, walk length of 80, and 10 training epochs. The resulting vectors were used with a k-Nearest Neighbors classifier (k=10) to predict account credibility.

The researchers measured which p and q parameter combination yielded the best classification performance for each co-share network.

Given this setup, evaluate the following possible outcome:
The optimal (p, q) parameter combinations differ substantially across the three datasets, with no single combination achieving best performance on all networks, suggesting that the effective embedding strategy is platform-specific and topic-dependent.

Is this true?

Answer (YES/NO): YES